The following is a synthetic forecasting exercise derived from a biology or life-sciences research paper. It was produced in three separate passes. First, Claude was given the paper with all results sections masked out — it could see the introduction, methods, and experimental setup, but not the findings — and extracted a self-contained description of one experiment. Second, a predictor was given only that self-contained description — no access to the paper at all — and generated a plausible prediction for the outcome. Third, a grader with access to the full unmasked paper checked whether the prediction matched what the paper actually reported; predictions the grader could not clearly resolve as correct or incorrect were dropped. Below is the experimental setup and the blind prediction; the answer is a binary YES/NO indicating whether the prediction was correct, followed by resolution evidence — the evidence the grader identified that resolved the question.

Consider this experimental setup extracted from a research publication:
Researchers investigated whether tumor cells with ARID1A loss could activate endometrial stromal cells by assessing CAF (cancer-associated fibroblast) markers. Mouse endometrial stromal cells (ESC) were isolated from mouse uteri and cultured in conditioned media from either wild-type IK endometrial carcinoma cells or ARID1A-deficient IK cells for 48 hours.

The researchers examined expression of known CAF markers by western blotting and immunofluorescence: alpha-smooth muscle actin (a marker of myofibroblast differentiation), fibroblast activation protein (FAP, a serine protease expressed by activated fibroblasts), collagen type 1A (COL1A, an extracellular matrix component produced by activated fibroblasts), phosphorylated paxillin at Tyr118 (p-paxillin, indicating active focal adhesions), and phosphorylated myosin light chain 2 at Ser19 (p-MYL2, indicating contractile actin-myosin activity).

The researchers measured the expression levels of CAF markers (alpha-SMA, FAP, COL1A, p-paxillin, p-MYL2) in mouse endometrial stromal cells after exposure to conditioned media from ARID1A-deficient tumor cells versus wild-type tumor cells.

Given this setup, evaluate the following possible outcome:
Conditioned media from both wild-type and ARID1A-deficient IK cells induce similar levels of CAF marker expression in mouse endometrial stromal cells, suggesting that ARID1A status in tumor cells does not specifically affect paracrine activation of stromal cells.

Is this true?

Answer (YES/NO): NO